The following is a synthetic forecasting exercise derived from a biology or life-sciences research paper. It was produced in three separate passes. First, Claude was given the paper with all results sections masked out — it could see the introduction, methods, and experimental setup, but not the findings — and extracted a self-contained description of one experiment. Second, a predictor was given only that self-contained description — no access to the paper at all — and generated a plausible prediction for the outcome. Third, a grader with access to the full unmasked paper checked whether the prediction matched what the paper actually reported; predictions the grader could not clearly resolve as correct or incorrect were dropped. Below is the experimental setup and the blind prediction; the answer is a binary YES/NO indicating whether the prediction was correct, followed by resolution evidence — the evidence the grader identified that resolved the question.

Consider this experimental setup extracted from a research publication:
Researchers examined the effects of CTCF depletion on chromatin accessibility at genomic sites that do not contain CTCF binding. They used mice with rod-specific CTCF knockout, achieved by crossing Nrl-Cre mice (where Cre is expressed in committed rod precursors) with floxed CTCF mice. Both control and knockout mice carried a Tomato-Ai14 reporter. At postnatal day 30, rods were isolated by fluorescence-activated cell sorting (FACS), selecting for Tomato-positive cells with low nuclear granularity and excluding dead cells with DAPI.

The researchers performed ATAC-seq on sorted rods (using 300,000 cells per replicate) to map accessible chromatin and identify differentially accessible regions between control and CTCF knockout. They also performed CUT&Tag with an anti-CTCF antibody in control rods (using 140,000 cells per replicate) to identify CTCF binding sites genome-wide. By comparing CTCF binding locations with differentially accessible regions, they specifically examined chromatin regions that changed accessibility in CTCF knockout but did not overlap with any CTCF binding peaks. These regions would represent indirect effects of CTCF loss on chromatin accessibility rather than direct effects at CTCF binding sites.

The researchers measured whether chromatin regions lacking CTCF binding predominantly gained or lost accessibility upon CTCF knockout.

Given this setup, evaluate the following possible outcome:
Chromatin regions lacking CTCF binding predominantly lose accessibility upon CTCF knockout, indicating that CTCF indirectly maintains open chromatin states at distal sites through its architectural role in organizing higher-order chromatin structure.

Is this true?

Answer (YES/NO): NO